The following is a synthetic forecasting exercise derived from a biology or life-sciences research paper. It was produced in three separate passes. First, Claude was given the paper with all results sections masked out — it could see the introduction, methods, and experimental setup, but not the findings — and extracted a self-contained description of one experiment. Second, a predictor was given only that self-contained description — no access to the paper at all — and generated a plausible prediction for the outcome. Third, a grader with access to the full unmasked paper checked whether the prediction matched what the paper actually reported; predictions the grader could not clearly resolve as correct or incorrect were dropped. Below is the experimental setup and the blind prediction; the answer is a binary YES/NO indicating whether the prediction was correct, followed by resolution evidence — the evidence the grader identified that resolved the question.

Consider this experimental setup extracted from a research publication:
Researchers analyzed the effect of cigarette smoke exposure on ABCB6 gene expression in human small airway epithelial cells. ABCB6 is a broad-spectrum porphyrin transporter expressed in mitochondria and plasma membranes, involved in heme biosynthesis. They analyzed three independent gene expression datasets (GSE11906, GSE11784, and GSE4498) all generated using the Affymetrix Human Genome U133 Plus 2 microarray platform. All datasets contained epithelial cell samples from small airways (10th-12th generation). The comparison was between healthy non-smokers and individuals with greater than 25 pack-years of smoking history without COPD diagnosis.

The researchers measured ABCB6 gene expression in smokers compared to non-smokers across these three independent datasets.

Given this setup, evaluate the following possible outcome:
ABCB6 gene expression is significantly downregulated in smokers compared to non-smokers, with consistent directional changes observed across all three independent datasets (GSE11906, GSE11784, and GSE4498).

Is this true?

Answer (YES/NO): NO